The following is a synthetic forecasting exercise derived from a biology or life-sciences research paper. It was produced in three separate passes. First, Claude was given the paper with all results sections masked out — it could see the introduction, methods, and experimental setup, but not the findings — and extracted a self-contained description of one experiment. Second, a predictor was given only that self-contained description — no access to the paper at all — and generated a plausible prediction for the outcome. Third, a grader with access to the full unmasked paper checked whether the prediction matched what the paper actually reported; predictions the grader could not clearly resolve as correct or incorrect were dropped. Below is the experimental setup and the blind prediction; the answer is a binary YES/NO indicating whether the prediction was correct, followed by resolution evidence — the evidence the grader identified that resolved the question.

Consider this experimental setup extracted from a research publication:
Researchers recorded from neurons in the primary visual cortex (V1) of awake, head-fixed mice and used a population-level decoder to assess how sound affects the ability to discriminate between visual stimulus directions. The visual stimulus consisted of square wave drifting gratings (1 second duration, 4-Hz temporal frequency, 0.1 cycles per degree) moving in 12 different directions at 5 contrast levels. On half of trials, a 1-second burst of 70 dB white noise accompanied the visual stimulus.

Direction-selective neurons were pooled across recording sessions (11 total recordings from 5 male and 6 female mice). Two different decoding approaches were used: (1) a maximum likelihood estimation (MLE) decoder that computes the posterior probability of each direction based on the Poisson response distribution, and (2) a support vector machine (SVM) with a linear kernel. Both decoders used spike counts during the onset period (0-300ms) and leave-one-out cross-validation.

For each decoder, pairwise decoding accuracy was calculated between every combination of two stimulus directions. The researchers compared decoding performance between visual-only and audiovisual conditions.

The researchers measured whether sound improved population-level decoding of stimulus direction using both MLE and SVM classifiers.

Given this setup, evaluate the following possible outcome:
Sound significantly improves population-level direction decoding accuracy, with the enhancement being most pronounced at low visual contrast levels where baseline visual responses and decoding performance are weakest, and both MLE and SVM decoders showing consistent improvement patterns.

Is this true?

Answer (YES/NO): NO